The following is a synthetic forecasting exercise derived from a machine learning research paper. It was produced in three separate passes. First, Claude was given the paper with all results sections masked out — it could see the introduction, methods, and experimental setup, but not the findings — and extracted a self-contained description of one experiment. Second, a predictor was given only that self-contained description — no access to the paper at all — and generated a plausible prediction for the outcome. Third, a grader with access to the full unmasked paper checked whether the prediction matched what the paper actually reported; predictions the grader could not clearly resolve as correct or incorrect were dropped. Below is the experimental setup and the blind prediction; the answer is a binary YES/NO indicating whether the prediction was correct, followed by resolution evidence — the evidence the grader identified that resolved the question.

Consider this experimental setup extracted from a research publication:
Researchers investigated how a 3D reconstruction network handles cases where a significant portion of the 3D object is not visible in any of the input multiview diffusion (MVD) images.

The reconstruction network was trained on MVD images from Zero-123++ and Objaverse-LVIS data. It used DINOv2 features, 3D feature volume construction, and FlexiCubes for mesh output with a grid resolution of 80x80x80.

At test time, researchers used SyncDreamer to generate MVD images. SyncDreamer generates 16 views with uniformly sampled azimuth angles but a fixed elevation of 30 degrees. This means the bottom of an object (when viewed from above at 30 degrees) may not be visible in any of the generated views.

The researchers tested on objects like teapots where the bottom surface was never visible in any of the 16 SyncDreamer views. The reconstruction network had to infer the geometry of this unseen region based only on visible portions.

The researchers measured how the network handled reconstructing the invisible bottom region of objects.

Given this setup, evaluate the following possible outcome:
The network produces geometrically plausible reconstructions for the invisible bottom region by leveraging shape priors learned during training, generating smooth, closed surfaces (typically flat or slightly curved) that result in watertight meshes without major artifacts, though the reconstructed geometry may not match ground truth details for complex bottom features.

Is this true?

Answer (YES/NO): NO